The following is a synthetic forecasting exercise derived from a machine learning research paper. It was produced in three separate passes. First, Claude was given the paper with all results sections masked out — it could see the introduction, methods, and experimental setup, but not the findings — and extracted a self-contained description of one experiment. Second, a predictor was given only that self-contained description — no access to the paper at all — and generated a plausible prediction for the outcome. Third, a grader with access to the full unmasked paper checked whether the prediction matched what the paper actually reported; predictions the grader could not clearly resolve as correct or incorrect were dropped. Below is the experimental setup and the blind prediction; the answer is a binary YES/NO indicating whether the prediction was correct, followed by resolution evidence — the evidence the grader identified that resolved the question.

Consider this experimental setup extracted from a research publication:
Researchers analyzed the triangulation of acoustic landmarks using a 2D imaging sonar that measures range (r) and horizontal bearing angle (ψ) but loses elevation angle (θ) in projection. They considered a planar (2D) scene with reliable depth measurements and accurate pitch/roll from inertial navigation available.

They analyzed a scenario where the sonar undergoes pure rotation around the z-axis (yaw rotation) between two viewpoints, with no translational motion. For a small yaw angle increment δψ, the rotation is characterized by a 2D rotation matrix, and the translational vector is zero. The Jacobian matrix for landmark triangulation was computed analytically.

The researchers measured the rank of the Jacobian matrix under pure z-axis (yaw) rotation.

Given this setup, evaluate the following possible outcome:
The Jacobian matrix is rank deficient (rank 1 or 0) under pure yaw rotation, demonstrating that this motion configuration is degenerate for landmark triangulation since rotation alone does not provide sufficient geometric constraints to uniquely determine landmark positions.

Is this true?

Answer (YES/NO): NO